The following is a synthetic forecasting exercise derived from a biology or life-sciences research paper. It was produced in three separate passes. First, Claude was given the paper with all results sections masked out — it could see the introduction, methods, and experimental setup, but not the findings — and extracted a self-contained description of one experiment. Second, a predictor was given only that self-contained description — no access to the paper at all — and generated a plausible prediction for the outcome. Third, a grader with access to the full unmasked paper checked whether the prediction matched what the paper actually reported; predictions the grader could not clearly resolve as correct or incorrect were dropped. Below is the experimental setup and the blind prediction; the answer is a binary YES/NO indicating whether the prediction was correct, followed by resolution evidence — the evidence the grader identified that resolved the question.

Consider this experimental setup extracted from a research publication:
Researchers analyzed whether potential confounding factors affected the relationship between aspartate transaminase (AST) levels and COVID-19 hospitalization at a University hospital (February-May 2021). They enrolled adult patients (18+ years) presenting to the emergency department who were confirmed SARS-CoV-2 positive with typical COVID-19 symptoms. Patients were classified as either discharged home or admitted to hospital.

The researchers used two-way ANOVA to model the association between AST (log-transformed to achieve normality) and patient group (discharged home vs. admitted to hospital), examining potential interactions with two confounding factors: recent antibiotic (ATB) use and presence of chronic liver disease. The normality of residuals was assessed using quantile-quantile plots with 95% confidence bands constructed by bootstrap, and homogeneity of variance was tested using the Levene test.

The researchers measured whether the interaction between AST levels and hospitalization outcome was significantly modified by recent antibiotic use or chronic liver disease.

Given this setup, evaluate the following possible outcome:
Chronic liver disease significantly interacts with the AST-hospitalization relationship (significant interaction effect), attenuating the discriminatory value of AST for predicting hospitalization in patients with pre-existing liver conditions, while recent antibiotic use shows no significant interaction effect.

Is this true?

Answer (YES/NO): NO